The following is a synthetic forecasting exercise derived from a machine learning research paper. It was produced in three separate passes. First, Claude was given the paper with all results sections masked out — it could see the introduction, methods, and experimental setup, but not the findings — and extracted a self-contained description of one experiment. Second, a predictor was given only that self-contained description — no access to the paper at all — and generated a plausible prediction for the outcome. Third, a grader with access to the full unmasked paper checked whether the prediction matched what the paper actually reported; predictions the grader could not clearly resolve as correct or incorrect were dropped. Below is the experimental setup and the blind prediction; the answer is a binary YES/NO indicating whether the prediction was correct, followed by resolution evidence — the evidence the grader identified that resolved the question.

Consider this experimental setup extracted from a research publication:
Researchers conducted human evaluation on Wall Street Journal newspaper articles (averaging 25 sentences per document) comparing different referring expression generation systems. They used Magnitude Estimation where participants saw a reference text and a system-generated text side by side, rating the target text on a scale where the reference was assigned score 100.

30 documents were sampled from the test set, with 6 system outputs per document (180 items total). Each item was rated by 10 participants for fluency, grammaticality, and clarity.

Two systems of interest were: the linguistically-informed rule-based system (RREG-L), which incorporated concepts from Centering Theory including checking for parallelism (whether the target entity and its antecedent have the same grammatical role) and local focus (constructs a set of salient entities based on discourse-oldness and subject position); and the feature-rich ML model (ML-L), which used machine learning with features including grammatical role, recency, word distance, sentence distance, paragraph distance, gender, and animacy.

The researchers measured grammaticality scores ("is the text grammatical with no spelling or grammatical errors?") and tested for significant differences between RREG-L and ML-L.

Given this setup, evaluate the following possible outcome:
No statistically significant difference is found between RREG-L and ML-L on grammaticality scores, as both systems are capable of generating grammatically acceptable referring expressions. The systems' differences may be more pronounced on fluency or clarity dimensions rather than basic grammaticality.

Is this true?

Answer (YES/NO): NO